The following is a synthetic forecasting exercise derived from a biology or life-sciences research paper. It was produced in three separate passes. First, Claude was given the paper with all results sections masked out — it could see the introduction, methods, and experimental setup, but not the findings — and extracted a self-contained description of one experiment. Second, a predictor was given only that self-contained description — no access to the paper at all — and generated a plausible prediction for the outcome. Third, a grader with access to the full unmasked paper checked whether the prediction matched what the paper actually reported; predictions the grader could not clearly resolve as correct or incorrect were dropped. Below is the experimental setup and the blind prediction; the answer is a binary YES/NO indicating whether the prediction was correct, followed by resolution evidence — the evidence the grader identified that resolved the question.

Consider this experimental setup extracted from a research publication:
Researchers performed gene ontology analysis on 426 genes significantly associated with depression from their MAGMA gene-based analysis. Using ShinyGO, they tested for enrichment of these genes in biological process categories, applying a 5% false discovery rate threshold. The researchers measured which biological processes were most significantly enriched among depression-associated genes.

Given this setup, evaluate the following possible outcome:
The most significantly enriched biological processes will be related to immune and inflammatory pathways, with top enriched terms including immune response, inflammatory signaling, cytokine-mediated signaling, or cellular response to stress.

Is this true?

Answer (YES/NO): NO